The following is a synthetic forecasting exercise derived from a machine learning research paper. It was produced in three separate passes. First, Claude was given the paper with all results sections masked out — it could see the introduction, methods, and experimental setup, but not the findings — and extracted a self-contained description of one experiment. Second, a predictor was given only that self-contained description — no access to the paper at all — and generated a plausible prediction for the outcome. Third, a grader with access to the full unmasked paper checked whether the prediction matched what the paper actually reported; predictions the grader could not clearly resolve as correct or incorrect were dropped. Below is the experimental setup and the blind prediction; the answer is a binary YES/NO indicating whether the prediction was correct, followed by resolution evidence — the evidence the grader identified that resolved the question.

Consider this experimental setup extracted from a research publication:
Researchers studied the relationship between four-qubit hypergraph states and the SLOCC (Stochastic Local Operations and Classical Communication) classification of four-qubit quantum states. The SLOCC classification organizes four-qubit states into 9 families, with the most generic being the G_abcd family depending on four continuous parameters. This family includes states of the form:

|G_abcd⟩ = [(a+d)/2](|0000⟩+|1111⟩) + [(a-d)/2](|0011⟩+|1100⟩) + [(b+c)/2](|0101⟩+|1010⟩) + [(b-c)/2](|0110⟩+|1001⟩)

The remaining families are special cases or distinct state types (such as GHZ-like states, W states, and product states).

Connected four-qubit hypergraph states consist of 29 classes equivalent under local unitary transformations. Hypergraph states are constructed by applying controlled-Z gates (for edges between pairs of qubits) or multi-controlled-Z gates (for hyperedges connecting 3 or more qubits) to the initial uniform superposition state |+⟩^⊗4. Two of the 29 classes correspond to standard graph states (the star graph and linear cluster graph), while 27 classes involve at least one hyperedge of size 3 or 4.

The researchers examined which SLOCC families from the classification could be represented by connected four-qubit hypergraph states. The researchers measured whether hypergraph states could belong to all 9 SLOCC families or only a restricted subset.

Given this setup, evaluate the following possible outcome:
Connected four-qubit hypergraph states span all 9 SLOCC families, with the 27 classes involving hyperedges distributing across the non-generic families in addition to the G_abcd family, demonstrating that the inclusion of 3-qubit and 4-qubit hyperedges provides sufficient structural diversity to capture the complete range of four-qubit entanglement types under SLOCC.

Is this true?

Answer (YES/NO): NO